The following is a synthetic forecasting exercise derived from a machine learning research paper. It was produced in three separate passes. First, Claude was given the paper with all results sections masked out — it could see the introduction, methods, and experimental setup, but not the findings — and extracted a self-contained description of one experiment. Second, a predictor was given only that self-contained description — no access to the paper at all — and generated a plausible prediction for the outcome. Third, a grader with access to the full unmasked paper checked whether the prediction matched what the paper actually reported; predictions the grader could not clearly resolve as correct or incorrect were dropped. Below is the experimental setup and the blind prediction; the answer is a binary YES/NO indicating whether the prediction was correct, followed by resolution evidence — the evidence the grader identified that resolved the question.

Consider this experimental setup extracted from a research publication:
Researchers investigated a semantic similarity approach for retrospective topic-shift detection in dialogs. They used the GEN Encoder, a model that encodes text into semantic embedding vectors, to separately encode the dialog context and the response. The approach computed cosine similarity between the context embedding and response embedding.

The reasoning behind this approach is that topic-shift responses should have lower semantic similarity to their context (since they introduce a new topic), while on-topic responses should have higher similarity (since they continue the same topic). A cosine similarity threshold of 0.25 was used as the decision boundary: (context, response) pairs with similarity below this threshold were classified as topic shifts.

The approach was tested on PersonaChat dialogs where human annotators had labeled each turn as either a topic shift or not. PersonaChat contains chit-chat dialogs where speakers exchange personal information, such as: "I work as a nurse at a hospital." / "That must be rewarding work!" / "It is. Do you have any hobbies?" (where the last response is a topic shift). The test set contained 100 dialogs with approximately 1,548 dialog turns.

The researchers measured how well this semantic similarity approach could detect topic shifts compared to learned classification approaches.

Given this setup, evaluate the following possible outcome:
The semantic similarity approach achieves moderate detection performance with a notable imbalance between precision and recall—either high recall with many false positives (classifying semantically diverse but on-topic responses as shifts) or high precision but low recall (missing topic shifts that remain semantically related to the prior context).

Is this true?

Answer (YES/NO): NO